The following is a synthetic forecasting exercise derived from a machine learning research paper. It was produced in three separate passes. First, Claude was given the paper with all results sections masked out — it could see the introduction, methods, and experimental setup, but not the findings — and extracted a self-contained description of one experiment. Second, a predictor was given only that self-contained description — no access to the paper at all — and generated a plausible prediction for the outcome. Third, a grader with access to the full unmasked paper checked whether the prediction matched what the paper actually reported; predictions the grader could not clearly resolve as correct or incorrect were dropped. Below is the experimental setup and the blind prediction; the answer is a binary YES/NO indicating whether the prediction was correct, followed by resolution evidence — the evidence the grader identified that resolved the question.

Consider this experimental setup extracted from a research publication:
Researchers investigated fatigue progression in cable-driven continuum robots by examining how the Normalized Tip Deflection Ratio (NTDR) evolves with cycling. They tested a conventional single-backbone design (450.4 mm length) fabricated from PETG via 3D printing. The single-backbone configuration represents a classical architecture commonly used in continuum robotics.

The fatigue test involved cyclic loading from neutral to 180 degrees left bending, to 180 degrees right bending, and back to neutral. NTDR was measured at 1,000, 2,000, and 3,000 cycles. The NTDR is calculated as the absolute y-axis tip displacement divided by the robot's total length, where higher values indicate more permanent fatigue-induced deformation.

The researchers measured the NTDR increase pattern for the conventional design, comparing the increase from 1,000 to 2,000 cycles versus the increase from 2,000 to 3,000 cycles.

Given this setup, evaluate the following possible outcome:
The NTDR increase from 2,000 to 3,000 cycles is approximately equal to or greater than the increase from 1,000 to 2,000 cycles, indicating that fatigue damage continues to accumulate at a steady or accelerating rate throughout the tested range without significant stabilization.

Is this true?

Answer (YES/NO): YES